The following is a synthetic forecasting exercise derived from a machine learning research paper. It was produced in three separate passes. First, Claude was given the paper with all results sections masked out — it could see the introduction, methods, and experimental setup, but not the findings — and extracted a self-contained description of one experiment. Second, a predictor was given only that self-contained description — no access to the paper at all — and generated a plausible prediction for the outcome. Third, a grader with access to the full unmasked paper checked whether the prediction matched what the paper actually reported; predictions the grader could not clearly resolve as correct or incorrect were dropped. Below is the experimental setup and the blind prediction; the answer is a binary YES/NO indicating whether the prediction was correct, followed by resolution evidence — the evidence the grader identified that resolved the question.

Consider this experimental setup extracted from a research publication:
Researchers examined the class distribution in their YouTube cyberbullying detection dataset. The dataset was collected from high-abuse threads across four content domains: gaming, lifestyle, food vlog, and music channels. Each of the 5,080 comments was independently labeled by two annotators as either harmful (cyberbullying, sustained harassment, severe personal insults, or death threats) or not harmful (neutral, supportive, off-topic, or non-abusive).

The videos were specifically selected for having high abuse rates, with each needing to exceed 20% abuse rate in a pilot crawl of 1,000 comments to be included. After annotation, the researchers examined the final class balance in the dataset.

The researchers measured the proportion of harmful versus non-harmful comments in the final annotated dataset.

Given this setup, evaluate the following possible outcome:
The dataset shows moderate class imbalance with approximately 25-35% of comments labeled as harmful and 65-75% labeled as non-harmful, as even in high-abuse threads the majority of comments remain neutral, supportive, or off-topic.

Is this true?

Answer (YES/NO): YES